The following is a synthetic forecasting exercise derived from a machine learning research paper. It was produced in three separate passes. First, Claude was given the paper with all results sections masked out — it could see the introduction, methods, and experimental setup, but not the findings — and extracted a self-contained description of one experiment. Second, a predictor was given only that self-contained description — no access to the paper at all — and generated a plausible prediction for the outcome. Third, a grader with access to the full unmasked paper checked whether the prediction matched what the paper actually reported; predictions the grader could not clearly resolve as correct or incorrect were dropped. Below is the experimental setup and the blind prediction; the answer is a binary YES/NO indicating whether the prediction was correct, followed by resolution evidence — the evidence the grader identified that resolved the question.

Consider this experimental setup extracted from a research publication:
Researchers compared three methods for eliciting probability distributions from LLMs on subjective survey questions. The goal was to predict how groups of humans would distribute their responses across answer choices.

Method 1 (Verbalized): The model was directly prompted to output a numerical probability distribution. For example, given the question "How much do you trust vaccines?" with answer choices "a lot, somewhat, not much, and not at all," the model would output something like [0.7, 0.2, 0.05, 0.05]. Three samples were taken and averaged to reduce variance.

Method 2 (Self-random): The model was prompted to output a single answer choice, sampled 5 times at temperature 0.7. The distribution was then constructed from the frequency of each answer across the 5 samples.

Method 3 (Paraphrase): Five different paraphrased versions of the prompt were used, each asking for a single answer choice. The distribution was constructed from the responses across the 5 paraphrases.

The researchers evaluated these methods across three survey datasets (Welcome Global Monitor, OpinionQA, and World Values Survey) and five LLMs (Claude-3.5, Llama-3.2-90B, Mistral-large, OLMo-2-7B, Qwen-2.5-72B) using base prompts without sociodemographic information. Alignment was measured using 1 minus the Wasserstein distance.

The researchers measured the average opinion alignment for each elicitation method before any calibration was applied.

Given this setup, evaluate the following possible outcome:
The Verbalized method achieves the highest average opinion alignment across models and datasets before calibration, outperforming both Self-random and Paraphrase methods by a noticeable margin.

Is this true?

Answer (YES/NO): YES